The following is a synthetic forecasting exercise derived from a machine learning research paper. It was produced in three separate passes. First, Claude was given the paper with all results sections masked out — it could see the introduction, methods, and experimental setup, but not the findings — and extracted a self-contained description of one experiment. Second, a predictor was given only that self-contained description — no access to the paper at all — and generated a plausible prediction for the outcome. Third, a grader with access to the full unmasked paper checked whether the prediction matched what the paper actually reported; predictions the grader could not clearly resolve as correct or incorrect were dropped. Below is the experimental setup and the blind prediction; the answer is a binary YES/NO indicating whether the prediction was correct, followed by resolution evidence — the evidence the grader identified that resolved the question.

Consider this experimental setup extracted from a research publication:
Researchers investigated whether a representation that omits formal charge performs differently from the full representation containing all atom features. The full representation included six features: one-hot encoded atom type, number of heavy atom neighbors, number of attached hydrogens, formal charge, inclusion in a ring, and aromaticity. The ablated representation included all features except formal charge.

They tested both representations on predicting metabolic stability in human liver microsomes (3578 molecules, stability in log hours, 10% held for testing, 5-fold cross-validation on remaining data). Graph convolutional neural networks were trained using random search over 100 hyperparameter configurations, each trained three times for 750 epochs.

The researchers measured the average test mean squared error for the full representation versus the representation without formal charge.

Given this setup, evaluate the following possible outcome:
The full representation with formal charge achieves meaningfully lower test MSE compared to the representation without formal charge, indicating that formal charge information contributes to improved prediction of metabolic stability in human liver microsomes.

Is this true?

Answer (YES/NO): NO